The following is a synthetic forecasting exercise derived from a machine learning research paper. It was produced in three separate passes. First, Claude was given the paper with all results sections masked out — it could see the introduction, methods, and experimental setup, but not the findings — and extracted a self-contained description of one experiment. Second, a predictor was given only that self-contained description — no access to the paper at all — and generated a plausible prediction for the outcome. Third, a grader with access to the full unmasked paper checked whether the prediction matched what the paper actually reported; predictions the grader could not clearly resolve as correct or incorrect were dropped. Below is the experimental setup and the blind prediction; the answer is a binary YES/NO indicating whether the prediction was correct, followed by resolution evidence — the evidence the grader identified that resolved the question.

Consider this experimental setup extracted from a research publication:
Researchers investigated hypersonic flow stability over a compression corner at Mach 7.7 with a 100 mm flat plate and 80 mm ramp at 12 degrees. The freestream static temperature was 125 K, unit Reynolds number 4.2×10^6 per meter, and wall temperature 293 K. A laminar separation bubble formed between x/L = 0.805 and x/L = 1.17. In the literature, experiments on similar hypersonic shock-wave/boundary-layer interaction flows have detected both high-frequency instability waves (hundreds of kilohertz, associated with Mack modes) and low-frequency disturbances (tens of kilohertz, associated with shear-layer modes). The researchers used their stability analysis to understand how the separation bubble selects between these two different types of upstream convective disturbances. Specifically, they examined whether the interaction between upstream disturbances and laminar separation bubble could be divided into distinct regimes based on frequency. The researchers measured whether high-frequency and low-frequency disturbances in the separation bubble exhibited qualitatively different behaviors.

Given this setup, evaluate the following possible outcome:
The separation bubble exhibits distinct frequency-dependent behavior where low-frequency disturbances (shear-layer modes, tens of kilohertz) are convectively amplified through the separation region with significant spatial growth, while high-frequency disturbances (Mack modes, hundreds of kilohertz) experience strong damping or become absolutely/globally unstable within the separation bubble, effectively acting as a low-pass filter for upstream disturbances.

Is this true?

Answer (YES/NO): NO